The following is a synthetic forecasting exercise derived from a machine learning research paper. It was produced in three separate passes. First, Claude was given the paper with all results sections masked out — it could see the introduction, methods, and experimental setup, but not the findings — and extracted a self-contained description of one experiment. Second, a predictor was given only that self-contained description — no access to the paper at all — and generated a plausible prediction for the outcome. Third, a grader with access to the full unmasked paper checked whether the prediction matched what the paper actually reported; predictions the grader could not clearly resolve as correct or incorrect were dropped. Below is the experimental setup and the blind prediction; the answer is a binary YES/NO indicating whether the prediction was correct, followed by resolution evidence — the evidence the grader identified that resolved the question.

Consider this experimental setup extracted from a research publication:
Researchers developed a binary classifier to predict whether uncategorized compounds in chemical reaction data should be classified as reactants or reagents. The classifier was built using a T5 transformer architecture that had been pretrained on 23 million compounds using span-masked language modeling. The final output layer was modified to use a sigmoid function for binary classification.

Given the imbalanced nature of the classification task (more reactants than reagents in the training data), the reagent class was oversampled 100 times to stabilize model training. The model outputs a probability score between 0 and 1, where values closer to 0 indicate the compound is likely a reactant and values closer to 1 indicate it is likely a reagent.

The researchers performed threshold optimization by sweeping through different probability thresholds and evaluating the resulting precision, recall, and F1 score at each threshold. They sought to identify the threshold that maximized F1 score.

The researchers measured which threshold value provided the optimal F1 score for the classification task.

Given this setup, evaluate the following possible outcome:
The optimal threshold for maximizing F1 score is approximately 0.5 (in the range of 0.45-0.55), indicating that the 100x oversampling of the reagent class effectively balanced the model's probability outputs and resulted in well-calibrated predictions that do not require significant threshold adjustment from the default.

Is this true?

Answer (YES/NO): NO